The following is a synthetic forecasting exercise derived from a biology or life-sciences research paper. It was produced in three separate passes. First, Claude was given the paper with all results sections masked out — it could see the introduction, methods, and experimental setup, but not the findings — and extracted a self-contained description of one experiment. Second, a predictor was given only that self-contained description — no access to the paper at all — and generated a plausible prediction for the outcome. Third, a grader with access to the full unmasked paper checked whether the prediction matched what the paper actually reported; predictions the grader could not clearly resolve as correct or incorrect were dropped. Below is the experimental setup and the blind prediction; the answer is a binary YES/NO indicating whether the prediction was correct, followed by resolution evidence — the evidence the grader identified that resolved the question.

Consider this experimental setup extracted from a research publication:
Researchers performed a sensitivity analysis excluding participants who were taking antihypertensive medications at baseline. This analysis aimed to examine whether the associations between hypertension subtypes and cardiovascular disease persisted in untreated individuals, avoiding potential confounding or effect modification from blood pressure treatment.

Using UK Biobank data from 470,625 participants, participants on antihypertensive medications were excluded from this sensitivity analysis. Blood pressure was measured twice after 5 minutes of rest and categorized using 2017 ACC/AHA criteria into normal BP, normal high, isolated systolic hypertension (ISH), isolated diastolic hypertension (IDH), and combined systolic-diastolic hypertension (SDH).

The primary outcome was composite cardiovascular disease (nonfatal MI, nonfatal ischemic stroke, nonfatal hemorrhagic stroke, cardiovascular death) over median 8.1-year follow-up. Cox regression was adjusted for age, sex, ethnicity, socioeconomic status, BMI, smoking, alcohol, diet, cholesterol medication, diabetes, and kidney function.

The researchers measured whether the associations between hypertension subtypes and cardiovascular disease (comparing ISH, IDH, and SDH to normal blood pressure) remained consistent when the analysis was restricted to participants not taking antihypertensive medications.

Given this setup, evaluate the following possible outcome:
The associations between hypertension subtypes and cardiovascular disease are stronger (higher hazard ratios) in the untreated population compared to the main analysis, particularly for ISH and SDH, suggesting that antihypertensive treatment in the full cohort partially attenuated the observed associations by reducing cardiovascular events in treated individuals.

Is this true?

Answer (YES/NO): NO